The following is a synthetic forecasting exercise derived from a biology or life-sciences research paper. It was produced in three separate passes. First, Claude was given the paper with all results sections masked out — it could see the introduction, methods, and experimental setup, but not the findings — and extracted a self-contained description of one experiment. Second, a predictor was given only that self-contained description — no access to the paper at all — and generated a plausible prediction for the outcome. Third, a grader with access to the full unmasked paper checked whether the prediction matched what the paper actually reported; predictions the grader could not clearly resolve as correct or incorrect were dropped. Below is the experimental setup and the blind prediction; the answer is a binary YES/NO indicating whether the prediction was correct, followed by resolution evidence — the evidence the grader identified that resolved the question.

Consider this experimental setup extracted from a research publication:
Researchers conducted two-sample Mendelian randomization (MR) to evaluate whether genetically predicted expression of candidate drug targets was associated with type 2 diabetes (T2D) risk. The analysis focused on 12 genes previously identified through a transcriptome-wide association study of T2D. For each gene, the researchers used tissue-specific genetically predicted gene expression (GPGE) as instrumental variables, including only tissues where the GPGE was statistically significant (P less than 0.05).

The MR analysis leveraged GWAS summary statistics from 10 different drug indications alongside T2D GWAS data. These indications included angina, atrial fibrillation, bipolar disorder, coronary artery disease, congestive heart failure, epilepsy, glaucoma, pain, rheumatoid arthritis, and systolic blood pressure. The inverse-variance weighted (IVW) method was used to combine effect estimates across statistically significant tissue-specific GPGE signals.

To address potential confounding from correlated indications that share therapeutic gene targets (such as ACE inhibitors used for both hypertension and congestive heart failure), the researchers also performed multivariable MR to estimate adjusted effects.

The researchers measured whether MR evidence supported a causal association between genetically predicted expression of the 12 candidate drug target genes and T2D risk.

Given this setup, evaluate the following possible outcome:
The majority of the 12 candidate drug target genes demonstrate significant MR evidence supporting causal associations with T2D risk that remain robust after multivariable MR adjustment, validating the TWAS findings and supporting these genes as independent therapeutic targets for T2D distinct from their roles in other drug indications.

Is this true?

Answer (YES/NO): NO